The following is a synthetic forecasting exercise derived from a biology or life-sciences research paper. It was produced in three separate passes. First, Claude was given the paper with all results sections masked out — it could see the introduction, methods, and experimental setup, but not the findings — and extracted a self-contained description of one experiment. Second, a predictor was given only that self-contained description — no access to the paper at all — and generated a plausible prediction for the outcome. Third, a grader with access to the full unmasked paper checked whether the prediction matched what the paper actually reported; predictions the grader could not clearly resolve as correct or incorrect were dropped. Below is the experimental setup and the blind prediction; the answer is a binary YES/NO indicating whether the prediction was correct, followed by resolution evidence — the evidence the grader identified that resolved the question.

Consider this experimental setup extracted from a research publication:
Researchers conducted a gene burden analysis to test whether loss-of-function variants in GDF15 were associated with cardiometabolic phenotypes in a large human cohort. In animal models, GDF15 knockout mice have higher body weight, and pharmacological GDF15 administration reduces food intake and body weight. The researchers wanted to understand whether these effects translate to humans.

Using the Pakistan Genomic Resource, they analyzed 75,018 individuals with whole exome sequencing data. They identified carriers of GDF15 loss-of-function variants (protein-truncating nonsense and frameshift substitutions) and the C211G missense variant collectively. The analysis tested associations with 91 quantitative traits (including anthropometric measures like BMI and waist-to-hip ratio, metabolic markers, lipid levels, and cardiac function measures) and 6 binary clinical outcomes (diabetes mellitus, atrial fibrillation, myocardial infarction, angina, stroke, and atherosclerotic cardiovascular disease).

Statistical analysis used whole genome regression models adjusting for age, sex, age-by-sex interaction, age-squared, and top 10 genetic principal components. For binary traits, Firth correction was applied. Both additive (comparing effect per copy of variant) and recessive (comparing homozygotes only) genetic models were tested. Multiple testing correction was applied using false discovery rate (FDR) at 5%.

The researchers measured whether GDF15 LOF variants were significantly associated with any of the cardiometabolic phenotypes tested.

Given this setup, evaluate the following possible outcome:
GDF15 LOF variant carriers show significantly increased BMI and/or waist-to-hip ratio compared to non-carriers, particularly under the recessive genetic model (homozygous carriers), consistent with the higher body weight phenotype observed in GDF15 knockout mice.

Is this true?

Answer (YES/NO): NO